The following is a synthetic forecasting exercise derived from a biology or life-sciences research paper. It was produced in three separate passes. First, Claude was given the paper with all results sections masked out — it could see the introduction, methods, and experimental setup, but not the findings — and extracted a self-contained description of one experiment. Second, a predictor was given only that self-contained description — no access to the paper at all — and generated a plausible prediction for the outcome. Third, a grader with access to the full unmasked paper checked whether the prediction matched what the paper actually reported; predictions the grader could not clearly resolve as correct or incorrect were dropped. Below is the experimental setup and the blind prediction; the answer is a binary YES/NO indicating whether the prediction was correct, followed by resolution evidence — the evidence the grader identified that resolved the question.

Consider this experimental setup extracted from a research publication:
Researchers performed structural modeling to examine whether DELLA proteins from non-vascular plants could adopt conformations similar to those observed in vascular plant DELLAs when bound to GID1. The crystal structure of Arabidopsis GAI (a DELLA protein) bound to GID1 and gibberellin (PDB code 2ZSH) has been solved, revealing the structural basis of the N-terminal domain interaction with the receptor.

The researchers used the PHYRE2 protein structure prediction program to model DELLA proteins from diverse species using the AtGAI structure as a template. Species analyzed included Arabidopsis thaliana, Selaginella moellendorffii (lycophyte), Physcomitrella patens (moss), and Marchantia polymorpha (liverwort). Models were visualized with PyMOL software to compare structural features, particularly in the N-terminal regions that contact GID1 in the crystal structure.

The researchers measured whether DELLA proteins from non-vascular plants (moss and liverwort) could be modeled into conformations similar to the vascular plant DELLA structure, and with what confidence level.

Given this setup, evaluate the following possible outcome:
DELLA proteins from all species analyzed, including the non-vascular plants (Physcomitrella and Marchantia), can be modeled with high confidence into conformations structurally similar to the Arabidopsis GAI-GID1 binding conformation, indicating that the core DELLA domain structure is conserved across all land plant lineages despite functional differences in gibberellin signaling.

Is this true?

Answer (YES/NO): YES